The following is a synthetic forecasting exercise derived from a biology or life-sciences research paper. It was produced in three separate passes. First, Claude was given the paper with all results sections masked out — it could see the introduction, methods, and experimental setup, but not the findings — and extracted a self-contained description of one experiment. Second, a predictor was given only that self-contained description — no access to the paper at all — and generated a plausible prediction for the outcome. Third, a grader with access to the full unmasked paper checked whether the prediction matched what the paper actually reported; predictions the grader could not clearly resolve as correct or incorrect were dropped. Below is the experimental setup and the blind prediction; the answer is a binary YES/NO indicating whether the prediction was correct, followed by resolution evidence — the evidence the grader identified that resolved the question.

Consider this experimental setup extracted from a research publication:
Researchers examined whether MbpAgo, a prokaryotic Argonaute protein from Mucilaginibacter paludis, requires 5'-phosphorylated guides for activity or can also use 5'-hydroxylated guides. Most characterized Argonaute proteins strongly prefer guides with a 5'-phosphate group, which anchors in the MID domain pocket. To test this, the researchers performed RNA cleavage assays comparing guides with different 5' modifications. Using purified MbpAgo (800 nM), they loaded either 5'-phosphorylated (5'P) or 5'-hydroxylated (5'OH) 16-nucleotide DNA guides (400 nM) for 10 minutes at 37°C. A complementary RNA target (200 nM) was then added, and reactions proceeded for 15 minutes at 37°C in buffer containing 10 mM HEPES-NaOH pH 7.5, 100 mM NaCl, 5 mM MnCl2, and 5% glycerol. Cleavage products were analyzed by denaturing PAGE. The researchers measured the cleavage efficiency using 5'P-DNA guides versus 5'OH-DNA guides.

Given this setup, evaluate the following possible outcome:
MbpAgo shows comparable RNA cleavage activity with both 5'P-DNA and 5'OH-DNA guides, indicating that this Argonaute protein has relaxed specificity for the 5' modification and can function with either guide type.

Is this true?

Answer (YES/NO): YES